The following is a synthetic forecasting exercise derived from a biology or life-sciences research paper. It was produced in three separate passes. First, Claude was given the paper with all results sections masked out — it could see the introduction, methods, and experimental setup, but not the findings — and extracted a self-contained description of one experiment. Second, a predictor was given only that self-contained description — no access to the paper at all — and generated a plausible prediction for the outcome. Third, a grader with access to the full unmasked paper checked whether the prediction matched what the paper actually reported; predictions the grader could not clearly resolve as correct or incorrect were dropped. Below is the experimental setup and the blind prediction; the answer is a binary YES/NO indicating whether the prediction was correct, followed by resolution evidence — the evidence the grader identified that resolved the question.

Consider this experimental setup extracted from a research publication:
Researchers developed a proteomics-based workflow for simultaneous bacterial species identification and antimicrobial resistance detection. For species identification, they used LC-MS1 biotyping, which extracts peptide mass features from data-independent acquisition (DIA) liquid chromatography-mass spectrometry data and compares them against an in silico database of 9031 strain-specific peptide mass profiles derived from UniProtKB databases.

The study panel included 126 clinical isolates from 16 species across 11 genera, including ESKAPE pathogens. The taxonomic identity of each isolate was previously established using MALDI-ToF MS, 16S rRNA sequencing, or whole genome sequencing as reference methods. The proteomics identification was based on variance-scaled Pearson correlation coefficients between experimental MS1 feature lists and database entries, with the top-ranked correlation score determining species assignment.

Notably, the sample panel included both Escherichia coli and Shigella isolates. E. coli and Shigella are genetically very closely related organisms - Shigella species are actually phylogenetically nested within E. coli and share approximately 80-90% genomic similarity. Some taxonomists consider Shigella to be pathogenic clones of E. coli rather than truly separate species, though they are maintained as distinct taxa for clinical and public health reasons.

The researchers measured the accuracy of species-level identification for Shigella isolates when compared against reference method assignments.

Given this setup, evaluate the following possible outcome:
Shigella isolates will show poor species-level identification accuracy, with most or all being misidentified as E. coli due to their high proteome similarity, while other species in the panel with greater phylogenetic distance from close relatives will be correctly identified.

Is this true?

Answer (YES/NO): NO